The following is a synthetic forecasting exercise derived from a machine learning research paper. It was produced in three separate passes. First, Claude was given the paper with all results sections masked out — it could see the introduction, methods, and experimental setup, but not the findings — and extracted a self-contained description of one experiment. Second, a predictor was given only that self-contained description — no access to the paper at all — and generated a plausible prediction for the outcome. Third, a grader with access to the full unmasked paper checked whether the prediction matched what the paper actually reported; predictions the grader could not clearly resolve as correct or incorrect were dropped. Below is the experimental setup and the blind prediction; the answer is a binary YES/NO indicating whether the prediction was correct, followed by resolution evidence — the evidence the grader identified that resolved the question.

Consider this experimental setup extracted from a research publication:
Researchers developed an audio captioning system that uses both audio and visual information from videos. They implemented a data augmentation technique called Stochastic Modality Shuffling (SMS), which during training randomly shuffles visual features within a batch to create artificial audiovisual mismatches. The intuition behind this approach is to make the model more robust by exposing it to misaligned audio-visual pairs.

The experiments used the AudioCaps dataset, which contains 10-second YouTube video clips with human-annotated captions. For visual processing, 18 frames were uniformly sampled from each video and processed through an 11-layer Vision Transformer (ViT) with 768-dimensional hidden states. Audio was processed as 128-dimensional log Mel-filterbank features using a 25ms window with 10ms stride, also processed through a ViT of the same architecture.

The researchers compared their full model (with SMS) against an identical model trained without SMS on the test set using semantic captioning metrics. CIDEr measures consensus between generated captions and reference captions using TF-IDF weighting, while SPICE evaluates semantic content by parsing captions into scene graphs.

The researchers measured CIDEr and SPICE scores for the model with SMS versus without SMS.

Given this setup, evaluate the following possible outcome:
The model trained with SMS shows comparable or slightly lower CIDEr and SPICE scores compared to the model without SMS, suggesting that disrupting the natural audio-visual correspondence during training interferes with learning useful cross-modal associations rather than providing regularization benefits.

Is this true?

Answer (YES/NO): YES